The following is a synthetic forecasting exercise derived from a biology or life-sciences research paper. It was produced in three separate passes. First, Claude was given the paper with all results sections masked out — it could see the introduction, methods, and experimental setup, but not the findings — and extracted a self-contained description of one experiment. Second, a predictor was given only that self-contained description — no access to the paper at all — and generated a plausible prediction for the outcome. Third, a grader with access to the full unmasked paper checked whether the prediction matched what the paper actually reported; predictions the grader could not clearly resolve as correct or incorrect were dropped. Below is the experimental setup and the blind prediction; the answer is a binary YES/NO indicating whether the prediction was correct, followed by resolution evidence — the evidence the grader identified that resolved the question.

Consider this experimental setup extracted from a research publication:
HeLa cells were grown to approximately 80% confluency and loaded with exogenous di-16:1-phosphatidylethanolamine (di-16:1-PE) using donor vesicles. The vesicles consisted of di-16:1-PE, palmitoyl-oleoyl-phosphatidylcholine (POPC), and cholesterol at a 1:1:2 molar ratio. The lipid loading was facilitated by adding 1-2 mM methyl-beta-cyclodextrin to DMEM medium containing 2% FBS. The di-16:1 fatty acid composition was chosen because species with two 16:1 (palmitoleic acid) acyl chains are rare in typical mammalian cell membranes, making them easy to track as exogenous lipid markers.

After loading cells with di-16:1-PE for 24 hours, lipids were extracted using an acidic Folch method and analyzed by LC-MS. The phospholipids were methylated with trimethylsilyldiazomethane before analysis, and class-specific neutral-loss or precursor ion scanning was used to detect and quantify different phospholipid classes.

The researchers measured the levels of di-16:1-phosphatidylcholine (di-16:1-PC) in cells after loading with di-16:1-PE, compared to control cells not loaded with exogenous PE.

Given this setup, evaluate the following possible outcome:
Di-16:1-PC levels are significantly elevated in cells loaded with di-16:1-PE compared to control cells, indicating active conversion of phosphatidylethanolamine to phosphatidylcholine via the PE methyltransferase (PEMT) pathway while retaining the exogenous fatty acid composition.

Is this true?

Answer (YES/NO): NO